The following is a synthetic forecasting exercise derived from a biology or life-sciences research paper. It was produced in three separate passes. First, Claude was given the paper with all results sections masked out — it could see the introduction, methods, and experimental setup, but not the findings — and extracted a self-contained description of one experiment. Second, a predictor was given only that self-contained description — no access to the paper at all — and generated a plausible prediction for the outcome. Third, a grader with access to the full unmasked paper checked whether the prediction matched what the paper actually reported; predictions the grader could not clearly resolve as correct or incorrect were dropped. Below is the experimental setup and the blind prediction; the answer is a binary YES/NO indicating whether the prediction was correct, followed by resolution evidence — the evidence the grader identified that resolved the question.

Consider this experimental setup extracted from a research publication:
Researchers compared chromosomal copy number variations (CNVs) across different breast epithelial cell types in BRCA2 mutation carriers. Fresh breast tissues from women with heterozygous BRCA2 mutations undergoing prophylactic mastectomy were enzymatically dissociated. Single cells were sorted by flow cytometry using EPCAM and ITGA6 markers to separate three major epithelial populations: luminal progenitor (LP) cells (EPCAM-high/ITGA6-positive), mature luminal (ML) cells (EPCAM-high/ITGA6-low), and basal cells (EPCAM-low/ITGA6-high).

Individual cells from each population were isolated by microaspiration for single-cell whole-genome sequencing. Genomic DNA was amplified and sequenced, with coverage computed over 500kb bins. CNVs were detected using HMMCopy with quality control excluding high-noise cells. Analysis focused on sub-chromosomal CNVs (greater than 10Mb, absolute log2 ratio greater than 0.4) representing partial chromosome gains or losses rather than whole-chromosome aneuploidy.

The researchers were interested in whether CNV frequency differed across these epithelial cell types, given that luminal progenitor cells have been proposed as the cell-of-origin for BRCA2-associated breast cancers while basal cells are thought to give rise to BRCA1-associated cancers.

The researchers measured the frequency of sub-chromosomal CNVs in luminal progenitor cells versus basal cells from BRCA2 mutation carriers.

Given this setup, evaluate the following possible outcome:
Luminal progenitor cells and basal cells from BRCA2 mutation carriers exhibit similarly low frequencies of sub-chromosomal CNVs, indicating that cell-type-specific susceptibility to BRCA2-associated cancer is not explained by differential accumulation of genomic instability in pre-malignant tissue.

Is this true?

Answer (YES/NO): NO